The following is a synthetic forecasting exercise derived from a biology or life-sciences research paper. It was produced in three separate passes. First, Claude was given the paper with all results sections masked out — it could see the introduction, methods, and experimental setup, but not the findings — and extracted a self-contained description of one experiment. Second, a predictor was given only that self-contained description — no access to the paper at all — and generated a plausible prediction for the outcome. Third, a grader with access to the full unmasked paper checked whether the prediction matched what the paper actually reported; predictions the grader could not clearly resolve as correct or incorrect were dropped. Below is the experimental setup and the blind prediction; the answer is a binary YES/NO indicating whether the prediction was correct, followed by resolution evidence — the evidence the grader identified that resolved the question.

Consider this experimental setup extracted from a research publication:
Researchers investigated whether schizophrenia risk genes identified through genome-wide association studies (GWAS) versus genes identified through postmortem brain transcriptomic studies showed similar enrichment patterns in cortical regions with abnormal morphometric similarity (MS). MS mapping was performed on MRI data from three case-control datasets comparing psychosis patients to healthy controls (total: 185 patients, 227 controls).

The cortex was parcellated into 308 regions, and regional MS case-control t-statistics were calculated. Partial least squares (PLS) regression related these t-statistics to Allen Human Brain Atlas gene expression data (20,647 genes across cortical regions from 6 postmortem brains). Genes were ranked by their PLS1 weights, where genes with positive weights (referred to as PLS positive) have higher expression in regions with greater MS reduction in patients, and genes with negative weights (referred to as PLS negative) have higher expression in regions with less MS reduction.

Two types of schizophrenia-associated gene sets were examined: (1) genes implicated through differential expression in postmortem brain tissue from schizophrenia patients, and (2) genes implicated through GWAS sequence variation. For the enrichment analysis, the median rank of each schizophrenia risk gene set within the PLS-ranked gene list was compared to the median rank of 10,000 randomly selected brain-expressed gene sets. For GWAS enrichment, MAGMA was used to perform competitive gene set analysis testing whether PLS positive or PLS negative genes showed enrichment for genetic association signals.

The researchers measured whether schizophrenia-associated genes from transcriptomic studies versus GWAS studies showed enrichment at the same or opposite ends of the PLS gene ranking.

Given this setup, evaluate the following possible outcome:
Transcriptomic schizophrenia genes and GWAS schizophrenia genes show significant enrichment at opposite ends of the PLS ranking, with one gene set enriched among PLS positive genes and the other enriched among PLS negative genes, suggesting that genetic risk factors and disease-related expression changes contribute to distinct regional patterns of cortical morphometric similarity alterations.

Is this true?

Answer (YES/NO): NO